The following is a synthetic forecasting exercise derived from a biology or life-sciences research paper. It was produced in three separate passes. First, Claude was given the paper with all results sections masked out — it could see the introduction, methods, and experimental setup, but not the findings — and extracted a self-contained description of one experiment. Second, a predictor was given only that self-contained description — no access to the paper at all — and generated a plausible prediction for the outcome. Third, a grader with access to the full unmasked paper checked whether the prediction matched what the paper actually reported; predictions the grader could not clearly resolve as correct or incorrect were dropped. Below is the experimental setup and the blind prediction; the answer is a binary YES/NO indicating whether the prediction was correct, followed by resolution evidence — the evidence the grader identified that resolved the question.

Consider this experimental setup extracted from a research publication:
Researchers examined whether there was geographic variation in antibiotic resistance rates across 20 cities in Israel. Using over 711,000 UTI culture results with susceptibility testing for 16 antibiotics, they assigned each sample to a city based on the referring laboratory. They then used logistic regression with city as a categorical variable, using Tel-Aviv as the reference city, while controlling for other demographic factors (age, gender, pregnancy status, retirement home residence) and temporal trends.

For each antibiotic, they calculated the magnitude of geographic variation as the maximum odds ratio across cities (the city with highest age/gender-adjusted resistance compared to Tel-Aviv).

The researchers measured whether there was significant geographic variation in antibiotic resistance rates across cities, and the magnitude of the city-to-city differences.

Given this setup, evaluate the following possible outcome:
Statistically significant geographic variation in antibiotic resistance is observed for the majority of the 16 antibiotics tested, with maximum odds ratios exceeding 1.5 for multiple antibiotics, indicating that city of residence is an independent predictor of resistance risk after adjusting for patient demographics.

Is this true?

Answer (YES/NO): NO